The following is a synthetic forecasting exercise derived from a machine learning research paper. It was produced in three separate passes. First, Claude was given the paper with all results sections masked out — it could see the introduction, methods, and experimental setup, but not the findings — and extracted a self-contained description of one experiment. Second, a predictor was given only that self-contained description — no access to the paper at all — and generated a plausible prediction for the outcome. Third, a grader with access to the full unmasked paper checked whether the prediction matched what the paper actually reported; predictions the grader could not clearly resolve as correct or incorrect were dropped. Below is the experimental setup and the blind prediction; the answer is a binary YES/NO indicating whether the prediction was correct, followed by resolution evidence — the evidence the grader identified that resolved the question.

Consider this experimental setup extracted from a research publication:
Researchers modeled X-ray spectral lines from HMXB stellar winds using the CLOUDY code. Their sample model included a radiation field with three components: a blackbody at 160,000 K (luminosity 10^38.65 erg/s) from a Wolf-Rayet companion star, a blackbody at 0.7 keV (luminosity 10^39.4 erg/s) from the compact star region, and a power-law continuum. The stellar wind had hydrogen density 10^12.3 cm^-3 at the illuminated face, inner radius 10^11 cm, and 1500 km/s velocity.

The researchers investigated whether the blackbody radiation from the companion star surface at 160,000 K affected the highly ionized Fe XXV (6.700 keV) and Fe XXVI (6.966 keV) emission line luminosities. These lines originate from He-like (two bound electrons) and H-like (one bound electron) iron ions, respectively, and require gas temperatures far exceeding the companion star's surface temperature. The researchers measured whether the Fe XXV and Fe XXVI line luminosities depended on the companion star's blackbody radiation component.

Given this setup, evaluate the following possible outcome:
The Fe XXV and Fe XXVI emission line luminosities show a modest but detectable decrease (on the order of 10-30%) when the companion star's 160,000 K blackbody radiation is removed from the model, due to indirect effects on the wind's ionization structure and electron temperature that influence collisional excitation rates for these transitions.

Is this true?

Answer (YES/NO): NO